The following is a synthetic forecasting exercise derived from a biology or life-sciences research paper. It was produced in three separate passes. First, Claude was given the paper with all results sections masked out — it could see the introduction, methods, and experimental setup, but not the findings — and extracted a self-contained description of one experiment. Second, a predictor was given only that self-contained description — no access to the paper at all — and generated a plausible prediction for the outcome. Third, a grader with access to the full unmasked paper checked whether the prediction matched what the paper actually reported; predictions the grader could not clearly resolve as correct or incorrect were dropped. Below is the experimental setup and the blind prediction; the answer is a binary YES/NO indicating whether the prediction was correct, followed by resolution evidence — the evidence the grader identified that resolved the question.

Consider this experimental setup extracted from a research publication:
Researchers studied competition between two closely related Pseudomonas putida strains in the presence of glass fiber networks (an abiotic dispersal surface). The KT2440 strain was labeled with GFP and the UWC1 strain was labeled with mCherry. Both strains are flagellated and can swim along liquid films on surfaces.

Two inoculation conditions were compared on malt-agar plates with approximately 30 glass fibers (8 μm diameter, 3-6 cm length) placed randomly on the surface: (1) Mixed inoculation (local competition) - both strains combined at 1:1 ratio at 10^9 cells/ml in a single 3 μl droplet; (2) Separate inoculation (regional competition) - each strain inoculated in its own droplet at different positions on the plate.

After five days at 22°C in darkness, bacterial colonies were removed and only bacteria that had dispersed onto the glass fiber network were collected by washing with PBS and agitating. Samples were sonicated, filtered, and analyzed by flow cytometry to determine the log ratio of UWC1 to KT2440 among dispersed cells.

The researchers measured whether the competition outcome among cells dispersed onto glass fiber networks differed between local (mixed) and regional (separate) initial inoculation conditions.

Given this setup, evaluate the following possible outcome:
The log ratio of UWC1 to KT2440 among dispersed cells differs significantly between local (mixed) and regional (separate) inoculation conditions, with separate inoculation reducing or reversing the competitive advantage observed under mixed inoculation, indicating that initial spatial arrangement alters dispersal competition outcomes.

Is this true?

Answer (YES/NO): YES